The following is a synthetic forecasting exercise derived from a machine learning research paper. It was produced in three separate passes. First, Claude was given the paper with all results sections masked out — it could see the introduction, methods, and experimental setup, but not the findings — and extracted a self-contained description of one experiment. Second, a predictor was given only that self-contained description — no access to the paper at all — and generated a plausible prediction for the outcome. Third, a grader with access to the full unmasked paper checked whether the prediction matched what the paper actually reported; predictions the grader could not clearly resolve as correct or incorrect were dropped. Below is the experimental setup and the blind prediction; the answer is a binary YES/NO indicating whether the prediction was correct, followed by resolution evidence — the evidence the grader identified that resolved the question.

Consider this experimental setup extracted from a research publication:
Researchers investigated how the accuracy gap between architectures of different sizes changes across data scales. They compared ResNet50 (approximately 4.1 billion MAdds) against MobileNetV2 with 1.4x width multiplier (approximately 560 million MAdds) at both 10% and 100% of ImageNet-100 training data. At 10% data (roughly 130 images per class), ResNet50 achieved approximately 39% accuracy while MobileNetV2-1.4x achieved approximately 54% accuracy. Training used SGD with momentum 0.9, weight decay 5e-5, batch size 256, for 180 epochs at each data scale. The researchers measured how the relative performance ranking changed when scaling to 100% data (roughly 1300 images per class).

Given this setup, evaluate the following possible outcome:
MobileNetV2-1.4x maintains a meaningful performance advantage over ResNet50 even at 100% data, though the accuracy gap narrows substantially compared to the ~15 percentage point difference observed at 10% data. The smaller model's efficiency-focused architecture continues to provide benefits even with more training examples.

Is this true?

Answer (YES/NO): NO